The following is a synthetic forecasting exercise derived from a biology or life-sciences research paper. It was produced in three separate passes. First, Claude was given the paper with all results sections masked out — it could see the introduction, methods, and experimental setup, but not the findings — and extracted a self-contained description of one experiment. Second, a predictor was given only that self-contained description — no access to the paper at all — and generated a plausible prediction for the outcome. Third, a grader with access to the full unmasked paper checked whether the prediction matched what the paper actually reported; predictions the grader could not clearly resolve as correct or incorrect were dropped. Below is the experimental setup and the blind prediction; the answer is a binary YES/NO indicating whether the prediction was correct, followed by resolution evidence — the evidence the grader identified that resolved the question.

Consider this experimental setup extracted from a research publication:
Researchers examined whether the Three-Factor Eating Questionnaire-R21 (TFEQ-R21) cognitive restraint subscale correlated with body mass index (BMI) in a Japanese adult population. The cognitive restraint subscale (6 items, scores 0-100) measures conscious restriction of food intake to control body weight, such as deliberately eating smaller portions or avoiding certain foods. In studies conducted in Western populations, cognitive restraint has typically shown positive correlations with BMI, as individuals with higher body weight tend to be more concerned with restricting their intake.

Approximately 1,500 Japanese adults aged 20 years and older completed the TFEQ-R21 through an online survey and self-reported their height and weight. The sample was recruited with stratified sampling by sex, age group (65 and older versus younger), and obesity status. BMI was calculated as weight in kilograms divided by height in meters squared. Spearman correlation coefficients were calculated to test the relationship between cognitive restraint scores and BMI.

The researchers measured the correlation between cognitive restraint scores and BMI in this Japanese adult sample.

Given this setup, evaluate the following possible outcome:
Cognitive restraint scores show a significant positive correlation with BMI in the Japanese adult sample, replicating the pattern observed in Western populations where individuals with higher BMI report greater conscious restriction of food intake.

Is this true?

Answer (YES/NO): NO